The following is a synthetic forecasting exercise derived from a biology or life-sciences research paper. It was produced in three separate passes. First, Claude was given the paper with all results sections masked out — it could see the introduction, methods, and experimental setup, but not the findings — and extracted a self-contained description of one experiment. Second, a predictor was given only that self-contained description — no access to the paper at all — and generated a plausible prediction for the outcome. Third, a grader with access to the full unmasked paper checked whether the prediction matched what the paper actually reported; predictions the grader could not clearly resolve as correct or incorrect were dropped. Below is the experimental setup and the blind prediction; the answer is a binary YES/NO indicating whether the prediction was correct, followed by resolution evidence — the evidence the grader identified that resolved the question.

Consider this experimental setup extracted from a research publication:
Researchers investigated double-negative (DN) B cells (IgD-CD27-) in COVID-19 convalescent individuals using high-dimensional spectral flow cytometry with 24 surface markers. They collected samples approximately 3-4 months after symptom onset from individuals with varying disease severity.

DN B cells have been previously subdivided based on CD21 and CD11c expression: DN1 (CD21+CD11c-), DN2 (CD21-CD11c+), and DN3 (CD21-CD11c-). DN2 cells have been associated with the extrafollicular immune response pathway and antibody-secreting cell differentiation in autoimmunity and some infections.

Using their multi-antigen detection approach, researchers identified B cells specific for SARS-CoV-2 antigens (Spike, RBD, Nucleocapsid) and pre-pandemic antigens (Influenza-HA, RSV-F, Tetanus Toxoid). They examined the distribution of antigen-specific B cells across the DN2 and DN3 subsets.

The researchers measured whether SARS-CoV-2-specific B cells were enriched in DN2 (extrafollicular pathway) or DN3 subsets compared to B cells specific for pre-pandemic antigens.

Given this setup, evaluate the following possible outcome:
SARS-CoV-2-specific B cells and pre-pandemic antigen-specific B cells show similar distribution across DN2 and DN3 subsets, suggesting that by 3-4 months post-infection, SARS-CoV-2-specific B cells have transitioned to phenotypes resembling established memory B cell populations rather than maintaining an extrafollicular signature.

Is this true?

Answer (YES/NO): NO